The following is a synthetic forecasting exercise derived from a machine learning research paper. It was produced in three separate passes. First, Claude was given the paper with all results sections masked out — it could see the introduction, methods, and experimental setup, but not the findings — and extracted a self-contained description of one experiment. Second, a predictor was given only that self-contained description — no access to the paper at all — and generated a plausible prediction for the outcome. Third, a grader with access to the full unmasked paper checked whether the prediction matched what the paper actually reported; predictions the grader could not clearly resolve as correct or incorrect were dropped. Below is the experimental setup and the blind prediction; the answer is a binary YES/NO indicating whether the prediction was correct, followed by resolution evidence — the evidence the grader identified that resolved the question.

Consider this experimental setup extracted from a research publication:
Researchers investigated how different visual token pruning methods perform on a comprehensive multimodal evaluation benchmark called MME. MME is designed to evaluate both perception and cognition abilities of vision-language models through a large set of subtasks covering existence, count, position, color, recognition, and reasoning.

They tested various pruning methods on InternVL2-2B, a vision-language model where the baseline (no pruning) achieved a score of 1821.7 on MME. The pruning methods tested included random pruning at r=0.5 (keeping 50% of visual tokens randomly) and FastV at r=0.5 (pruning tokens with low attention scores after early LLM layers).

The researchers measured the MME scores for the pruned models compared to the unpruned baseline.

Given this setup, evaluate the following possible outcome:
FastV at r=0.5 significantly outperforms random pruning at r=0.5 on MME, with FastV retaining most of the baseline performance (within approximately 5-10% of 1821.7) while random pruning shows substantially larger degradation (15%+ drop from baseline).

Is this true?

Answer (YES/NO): NO